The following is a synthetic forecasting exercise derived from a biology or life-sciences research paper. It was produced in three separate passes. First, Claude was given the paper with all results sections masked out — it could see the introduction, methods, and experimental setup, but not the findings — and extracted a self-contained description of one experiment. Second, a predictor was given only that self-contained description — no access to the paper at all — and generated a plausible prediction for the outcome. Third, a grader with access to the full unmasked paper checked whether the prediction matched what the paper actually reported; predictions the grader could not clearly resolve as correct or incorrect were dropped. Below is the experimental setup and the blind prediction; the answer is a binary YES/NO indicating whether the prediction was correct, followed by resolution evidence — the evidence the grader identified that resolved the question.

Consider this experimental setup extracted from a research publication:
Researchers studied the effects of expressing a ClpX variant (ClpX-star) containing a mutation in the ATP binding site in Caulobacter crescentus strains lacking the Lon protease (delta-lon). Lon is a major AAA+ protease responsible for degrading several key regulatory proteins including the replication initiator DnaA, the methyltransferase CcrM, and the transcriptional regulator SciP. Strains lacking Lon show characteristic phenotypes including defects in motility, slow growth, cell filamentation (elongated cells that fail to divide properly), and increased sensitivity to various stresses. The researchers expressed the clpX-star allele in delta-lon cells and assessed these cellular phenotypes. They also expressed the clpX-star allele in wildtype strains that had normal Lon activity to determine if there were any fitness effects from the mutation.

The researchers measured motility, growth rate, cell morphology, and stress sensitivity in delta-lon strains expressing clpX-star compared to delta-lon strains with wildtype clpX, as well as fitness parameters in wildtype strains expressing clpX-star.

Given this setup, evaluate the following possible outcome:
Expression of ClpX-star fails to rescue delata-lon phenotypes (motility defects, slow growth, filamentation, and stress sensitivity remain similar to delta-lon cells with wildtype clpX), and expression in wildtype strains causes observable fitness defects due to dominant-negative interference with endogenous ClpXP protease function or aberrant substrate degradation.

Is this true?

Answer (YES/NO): NO